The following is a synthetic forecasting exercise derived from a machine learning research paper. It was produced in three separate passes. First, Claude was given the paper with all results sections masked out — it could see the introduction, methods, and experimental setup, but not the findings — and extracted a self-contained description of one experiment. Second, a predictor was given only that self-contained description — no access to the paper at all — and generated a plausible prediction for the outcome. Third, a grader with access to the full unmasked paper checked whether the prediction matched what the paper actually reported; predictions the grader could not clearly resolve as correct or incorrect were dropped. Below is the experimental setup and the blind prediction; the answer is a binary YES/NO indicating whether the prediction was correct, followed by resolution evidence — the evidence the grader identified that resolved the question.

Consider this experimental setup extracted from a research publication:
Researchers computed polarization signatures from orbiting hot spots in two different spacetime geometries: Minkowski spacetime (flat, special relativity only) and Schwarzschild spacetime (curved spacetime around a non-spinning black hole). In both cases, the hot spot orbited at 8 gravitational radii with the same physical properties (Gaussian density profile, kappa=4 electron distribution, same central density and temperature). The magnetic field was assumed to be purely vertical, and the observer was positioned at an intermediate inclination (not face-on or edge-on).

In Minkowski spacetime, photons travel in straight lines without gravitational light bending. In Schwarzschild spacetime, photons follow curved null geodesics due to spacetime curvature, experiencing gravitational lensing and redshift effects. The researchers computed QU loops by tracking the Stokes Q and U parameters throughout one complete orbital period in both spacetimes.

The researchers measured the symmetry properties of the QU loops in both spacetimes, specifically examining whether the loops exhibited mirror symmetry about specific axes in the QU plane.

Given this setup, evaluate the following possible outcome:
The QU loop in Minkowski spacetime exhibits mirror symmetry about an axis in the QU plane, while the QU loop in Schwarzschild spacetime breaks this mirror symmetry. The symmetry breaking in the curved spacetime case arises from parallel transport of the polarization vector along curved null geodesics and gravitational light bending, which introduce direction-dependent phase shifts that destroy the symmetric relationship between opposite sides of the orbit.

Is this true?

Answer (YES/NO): YES